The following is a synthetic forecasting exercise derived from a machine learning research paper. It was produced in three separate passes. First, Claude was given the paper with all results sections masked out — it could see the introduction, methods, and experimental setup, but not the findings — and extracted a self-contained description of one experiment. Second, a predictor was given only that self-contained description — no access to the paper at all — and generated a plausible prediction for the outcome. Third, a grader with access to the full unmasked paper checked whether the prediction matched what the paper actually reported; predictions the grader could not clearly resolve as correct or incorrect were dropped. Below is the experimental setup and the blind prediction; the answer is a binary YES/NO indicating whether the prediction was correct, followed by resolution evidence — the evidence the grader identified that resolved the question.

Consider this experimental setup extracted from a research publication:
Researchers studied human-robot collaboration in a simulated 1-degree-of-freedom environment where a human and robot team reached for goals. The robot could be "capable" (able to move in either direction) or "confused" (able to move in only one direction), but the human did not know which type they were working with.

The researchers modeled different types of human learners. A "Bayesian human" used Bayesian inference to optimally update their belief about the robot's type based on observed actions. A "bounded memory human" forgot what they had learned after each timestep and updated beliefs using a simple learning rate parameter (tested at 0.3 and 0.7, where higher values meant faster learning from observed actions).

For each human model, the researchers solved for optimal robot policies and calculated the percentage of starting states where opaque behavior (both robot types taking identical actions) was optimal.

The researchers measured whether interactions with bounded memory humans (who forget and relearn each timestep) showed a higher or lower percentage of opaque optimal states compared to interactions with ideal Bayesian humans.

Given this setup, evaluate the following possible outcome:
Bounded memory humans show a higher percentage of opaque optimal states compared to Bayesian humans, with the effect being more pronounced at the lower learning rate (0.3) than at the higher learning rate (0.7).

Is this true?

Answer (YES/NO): YES